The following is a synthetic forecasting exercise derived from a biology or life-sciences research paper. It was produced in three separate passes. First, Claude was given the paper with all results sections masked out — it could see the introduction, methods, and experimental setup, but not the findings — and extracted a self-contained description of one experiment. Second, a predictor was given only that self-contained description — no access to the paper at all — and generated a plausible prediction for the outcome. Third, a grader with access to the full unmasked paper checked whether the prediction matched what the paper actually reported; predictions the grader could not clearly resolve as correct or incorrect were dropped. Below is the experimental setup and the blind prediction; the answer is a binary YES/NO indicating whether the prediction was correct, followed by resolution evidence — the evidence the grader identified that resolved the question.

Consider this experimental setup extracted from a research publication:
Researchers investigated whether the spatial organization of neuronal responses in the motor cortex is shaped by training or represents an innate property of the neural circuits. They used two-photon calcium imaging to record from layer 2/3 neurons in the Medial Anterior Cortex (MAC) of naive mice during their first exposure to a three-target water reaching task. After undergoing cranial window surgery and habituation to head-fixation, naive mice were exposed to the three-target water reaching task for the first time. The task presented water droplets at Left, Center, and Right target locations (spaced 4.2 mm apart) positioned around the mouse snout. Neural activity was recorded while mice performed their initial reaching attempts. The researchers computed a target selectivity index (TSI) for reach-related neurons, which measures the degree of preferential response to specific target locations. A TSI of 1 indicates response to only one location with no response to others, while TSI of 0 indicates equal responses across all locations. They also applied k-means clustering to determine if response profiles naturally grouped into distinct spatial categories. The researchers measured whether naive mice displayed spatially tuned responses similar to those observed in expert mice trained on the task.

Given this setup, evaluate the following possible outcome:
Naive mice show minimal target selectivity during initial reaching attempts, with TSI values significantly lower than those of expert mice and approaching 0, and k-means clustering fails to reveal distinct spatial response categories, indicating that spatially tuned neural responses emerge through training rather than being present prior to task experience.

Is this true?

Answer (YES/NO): NO